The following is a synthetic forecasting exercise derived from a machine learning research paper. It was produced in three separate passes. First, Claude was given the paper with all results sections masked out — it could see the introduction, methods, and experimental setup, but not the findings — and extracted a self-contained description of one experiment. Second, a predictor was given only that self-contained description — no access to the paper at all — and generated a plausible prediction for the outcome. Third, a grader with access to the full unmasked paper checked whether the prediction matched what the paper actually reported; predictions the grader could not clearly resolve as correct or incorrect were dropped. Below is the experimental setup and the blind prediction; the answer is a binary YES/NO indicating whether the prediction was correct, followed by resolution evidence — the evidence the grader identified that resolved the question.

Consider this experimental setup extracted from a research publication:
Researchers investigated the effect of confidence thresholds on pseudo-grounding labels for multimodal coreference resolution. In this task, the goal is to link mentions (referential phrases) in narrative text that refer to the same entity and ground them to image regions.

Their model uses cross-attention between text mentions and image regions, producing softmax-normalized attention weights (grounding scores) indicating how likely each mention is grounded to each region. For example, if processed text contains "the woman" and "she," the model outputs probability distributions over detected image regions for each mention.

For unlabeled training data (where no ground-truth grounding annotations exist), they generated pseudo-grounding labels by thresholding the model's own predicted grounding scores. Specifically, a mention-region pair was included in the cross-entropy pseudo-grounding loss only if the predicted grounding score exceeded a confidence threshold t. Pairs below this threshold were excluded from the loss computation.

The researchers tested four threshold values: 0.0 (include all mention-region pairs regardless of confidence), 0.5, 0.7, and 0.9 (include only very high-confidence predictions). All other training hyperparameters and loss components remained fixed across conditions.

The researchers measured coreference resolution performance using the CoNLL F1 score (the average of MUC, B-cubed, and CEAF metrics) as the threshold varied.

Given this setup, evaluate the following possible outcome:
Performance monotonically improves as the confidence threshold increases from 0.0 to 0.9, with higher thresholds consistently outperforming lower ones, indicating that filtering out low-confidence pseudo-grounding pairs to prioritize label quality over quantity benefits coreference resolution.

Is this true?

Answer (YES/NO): YES